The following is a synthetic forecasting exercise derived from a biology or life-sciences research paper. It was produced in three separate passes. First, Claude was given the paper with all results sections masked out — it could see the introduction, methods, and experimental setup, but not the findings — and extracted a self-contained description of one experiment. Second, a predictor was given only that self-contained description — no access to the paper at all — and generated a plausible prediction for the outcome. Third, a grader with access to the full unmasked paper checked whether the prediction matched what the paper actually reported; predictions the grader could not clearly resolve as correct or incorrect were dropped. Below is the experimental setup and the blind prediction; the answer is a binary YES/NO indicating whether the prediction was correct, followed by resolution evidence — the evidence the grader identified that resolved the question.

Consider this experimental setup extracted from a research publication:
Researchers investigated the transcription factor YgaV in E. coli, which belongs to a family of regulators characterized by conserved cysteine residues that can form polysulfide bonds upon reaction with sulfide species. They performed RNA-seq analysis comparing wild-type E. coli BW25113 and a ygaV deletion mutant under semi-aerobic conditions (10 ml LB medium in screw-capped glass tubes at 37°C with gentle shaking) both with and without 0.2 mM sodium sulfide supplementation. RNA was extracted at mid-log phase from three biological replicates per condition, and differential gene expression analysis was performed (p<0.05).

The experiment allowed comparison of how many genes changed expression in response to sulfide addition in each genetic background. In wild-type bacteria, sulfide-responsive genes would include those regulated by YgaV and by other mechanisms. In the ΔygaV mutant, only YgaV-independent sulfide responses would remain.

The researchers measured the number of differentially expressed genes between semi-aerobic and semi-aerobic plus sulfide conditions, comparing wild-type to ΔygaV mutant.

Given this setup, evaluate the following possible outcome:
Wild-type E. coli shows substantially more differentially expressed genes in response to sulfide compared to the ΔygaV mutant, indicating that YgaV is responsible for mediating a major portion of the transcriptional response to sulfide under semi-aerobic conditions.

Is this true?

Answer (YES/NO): YES